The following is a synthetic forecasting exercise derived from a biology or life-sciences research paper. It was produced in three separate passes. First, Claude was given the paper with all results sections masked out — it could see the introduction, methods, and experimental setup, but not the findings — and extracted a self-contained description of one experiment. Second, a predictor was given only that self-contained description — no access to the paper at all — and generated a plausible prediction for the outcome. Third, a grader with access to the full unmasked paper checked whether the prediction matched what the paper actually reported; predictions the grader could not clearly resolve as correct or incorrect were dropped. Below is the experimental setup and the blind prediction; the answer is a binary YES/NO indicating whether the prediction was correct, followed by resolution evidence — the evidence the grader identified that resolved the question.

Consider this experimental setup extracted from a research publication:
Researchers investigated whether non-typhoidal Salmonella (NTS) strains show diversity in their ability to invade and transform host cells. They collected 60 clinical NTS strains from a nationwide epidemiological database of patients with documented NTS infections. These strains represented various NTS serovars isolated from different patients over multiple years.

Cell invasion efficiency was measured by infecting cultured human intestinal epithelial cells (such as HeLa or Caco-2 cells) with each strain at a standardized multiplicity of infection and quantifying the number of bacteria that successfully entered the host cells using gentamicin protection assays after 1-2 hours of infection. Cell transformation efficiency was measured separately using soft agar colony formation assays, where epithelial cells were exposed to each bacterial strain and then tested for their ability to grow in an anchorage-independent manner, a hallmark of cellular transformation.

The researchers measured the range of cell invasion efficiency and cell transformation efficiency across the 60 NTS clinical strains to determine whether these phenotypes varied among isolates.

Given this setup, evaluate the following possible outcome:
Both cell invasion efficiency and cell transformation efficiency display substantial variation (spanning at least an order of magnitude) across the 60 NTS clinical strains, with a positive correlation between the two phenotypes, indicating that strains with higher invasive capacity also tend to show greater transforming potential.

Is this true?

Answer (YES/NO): YES